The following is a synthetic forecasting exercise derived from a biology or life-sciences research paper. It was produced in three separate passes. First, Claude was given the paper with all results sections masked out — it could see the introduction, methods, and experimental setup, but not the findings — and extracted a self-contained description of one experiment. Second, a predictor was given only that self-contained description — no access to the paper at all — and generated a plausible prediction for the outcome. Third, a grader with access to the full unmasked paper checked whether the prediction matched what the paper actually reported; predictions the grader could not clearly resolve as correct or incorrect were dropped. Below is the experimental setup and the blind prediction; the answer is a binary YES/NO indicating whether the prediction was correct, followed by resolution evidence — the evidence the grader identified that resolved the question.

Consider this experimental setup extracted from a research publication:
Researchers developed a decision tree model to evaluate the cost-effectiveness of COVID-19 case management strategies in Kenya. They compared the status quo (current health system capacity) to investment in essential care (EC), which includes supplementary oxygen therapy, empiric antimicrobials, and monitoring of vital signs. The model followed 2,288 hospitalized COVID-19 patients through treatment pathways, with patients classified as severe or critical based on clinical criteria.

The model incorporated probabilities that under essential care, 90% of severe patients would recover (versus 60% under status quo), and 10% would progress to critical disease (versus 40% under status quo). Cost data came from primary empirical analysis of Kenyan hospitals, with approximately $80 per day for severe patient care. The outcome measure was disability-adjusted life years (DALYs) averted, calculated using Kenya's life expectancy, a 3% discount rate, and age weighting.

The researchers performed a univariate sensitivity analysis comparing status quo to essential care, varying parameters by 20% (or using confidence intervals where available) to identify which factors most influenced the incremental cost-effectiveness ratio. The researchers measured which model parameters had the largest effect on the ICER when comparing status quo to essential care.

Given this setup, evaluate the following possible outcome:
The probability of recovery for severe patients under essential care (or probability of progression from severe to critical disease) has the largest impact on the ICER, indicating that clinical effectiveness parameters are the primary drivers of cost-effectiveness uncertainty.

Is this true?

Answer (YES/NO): NO